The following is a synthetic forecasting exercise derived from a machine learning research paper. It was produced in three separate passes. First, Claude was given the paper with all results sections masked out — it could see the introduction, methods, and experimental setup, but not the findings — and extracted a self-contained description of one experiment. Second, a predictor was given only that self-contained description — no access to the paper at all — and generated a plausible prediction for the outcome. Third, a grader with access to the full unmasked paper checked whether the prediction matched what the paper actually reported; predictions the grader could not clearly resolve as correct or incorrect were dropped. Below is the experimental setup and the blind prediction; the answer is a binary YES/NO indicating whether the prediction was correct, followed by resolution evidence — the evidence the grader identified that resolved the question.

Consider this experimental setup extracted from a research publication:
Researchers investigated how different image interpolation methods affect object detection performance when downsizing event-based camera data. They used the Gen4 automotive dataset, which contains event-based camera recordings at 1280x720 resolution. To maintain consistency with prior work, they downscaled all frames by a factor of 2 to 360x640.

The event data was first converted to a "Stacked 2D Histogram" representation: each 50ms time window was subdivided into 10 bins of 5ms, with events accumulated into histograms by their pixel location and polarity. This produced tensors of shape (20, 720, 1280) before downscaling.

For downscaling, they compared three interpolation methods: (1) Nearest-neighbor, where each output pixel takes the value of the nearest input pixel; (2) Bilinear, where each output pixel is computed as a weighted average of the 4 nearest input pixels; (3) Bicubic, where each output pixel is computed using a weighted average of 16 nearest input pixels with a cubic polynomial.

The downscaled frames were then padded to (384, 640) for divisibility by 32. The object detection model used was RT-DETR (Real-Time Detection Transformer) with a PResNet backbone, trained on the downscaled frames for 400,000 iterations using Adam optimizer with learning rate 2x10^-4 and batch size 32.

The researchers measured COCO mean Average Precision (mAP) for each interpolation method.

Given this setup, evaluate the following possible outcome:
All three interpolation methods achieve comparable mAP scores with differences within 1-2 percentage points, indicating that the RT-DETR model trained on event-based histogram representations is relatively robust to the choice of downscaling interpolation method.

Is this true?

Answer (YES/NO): NO